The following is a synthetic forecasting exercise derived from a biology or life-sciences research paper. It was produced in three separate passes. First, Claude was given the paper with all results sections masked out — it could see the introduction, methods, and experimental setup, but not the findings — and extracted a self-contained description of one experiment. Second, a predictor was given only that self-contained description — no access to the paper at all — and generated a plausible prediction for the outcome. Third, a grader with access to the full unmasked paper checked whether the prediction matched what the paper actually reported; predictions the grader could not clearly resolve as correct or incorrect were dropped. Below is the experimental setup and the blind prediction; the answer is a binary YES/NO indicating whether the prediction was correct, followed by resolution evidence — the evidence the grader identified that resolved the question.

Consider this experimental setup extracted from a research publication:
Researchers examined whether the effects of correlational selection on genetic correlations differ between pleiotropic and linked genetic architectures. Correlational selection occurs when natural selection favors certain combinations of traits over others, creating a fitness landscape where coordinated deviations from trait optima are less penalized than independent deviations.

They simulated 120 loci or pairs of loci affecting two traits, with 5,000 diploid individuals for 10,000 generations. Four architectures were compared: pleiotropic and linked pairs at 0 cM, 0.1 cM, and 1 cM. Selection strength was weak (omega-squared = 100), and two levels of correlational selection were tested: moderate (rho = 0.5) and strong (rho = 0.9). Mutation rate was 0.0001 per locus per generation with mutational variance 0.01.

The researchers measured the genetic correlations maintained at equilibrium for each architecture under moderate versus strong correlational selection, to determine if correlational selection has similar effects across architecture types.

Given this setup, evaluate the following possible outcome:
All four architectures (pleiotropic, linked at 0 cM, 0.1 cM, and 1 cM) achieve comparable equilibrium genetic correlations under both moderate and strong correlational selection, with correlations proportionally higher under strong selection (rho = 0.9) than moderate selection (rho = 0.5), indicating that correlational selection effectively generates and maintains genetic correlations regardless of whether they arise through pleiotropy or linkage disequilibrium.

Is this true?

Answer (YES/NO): NO